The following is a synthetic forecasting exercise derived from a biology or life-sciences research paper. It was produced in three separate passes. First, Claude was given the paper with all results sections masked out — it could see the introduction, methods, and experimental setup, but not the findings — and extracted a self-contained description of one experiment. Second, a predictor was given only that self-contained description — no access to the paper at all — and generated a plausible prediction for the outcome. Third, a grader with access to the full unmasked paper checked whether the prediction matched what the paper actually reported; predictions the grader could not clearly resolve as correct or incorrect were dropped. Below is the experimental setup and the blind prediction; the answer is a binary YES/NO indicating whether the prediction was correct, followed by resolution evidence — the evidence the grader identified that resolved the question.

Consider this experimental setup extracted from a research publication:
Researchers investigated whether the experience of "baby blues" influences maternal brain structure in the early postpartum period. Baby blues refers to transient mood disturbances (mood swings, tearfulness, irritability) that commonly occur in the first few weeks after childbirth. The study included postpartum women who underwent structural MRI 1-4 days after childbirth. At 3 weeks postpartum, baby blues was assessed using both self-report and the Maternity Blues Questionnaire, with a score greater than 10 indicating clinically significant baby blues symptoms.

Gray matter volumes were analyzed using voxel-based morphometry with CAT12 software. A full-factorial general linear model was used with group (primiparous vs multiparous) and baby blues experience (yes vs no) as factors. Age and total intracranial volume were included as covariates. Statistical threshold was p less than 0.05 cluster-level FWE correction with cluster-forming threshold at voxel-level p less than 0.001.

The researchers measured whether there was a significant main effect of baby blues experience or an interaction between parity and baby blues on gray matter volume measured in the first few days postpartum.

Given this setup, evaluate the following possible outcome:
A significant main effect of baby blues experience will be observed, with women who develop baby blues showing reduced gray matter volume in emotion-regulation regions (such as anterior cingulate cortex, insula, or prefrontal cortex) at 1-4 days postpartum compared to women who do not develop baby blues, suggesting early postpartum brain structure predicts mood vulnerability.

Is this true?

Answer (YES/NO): NO